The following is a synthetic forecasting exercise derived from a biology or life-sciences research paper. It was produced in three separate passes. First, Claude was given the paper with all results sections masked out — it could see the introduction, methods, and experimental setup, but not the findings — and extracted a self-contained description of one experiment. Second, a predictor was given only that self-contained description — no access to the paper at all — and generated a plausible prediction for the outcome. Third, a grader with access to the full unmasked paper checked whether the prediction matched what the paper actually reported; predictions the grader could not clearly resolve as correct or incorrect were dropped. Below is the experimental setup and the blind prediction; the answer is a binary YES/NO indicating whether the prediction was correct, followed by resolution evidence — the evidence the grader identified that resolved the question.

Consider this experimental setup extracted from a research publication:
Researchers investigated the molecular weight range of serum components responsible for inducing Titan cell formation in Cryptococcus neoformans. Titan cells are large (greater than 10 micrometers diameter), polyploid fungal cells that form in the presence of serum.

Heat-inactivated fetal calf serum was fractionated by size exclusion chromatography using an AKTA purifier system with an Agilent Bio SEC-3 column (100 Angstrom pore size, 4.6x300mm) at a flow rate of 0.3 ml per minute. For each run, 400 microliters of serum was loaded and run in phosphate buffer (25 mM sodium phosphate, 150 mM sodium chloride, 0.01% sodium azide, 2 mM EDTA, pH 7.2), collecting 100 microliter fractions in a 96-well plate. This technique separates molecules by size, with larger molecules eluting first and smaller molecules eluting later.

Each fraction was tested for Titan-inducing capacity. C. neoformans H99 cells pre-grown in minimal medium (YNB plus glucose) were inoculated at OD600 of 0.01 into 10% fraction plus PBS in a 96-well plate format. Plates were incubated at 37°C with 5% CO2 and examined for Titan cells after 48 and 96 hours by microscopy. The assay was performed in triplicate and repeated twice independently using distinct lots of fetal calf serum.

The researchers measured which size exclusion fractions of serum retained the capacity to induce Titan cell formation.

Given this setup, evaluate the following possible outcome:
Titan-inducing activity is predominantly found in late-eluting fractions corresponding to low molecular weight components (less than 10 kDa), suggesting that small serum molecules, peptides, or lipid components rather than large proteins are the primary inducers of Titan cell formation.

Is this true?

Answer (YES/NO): YES